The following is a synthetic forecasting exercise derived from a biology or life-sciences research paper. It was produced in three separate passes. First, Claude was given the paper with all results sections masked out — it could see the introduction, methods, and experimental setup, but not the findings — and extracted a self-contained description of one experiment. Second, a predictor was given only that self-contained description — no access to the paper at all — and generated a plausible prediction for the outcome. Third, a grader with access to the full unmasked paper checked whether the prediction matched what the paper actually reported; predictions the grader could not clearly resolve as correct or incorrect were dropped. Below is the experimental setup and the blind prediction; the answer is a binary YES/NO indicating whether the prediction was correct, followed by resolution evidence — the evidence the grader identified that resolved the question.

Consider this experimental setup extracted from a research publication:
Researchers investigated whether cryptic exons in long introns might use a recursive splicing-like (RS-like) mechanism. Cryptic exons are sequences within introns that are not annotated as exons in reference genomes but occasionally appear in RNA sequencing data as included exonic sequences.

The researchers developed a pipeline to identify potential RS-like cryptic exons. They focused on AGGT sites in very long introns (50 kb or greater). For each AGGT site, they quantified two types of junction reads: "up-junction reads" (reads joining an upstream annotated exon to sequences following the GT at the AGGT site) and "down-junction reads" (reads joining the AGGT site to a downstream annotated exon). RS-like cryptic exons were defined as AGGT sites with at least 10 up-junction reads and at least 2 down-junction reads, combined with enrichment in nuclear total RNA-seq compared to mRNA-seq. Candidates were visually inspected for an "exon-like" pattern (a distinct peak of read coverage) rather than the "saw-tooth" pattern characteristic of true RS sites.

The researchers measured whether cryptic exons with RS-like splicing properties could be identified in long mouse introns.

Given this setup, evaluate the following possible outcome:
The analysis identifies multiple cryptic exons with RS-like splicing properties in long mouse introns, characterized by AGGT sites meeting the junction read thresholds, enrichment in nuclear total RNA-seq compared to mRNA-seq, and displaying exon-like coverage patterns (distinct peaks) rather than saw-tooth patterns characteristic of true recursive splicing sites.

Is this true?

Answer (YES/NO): YES